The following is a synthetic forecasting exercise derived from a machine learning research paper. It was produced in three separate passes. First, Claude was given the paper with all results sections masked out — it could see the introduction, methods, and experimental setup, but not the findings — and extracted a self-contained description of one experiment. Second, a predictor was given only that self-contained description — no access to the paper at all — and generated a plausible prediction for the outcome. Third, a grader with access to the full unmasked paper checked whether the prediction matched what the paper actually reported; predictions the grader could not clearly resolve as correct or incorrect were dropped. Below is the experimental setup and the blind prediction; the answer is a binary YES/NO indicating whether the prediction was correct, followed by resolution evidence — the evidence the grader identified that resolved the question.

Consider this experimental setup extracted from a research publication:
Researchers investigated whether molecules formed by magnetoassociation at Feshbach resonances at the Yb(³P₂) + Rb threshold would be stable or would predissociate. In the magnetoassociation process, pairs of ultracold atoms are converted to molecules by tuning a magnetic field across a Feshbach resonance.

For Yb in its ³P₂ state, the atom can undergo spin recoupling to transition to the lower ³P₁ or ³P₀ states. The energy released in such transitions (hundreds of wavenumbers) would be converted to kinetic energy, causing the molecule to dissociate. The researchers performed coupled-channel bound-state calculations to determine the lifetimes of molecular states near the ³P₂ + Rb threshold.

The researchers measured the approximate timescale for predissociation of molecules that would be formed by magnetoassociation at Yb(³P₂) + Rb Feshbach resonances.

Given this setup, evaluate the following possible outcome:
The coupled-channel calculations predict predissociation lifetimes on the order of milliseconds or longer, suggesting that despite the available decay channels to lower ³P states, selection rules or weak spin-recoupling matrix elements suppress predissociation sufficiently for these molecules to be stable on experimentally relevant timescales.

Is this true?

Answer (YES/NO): NO